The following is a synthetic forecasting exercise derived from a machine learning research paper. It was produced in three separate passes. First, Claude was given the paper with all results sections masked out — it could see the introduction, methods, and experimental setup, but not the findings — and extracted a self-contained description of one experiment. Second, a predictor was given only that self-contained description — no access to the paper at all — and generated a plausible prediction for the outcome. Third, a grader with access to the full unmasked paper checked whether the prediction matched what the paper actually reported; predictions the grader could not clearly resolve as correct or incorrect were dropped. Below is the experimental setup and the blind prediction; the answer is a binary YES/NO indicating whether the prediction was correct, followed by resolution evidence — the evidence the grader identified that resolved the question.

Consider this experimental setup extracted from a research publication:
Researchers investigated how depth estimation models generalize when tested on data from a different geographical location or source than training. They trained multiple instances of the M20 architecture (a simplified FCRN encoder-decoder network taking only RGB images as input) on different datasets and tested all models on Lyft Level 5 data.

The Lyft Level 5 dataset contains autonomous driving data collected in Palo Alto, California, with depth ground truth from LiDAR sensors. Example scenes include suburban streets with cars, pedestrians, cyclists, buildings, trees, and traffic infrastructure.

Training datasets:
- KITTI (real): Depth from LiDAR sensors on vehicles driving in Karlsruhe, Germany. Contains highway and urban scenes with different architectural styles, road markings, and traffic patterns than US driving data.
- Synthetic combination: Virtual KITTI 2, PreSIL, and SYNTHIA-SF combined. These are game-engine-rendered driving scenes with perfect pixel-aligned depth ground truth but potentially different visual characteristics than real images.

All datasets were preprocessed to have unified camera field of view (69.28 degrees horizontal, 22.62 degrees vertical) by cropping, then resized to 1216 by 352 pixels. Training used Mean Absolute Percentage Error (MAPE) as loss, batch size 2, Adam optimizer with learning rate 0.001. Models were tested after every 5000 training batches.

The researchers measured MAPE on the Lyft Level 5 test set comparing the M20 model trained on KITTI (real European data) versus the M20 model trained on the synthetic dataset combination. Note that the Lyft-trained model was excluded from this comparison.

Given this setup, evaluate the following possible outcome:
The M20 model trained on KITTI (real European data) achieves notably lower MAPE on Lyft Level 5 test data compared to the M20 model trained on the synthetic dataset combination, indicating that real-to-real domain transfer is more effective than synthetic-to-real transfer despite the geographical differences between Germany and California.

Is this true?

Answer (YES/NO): YES